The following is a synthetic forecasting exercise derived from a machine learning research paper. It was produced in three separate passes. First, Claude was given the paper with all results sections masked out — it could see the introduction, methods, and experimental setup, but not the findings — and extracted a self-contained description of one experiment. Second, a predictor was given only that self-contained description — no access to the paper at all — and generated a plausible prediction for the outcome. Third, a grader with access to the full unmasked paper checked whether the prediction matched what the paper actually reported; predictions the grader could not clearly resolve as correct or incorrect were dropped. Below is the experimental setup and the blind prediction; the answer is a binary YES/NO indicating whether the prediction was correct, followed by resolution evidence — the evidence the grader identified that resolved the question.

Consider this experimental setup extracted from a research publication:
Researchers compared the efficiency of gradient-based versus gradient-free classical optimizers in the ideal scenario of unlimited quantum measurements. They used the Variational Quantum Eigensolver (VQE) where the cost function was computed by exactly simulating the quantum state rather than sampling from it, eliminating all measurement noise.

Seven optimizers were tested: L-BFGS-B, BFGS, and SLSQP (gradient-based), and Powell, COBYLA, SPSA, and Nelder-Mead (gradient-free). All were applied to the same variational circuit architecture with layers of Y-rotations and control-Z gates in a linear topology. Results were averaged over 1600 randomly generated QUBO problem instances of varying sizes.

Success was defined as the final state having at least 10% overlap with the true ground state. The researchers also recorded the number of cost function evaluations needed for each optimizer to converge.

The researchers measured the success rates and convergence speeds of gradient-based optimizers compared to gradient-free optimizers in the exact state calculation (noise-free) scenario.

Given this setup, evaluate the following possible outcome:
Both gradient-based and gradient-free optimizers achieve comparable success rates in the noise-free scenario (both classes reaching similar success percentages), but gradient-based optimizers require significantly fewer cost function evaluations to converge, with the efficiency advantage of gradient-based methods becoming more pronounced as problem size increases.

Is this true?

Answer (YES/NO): NO